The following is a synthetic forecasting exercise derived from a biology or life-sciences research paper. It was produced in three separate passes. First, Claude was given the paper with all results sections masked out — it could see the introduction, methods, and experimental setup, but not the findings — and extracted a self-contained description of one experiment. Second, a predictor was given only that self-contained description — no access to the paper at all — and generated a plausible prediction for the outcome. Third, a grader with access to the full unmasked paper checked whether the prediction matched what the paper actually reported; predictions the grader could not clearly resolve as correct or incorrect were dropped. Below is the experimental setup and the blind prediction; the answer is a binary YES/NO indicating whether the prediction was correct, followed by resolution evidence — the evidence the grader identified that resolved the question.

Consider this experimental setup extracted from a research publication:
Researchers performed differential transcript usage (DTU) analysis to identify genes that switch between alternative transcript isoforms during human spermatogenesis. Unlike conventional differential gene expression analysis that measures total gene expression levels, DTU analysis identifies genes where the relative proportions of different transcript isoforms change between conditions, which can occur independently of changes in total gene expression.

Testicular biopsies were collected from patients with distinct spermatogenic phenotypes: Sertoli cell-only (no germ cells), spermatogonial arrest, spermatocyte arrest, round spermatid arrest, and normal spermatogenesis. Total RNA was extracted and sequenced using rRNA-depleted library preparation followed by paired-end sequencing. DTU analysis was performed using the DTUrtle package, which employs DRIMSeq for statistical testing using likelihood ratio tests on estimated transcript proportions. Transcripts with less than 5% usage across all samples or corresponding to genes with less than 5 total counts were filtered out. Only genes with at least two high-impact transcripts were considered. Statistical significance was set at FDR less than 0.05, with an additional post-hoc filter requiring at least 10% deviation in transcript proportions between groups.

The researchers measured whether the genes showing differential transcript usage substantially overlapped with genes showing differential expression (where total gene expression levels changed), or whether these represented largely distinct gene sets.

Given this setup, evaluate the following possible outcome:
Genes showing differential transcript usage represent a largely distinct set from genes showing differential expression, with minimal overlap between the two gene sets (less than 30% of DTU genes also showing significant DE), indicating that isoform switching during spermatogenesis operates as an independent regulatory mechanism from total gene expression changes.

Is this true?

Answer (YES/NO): YES